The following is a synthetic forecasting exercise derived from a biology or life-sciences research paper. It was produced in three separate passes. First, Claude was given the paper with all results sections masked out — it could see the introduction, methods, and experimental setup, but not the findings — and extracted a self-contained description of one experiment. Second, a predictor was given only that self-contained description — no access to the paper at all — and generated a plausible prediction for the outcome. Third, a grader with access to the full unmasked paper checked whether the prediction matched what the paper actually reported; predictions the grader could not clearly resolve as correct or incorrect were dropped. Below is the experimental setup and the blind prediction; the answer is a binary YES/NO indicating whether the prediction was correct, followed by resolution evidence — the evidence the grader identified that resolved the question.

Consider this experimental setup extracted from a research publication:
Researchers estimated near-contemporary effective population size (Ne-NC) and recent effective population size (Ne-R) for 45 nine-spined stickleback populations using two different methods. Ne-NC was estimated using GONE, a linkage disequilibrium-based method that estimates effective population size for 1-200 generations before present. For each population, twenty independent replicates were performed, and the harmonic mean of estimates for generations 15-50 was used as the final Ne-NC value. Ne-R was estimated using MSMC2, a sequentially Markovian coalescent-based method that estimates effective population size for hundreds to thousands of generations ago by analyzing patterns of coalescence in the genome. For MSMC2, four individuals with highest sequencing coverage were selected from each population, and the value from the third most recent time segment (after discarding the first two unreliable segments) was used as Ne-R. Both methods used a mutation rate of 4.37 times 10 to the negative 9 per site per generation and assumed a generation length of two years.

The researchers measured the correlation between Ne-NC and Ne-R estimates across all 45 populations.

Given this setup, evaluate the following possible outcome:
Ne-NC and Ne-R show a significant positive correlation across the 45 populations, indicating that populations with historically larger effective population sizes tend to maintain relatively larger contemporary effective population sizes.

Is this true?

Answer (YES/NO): NO